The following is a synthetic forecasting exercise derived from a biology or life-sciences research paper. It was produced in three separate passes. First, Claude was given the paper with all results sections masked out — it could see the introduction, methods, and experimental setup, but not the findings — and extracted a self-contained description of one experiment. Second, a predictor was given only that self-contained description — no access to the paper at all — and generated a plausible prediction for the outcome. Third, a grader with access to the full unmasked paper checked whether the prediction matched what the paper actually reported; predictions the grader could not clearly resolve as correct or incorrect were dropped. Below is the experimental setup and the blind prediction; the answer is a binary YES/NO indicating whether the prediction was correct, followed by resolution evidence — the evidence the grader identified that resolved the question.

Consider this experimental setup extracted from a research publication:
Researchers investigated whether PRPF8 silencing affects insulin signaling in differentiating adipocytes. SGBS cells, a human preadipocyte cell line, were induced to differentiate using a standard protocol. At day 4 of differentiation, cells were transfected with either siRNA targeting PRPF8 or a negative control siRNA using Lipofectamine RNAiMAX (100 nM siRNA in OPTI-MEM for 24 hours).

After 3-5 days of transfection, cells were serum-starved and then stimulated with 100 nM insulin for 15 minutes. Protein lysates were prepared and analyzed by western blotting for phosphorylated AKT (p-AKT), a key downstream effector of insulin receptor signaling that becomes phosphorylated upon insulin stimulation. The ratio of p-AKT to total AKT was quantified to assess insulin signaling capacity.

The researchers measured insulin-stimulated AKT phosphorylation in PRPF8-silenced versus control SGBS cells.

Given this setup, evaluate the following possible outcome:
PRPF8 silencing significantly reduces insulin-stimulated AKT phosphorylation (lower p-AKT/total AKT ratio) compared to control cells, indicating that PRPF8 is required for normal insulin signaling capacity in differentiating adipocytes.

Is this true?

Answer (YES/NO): YES